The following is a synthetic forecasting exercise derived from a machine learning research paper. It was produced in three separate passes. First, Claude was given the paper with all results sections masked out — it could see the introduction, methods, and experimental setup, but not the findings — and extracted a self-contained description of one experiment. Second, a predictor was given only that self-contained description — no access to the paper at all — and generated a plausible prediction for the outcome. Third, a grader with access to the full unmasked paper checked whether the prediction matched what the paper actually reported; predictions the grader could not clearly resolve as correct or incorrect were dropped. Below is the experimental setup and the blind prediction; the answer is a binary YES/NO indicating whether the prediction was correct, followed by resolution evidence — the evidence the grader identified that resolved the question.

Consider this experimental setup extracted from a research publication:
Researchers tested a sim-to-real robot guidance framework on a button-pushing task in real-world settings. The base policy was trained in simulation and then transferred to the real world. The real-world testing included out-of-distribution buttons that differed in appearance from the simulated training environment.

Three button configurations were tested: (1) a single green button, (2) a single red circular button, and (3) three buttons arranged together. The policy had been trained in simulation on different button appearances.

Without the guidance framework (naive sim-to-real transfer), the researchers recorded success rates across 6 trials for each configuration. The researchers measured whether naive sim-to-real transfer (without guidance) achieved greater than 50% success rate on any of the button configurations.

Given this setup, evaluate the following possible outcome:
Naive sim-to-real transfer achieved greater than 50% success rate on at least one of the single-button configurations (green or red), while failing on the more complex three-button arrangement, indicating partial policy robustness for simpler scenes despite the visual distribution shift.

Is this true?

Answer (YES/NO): NO